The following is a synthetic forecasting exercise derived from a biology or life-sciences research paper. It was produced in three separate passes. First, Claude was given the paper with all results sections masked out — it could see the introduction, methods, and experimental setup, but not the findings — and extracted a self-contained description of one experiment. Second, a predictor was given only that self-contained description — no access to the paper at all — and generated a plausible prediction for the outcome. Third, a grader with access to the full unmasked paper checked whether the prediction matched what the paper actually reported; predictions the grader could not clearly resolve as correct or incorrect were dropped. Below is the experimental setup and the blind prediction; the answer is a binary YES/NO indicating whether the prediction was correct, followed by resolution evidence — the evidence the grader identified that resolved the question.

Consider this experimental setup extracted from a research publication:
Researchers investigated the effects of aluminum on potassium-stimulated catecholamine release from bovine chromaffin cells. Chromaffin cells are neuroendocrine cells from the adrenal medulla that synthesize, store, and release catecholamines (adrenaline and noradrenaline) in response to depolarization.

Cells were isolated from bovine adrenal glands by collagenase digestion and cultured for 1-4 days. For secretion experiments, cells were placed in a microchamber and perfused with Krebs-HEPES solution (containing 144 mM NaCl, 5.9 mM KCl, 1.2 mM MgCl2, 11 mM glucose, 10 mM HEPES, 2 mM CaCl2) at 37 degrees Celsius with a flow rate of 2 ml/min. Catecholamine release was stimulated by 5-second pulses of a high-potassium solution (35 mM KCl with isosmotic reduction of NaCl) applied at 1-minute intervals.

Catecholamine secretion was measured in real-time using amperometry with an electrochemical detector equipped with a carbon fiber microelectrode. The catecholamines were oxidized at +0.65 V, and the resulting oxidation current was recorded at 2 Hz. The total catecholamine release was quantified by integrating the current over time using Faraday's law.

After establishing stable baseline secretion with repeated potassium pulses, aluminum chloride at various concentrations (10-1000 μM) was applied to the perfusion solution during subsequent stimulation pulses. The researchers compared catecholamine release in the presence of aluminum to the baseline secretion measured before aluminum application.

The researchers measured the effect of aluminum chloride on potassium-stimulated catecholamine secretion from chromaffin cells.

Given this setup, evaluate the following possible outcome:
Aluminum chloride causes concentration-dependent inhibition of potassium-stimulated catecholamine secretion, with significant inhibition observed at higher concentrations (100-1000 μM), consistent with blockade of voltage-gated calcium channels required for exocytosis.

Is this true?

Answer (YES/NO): YES